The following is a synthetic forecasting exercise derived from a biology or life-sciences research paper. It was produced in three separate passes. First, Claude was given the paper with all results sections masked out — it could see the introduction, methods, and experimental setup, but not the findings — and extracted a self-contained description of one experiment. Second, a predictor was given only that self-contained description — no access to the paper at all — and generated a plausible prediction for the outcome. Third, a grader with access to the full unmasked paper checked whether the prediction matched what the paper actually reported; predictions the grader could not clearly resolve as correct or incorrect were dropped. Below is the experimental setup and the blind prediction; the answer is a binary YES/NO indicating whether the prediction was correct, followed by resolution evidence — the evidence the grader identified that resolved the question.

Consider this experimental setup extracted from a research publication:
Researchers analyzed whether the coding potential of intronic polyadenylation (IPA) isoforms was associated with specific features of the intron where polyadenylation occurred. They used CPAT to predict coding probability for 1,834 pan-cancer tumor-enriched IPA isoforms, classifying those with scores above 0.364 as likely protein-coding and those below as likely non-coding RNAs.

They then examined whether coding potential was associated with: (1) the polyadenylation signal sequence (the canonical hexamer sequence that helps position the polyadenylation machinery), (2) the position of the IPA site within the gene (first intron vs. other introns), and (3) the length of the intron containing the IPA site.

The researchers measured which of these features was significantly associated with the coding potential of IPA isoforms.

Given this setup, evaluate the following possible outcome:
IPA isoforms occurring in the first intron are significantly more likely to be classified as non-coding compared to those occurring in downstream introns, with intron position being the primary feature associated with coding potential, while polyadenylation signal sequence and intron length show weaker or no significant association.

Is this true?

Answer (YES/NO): NO